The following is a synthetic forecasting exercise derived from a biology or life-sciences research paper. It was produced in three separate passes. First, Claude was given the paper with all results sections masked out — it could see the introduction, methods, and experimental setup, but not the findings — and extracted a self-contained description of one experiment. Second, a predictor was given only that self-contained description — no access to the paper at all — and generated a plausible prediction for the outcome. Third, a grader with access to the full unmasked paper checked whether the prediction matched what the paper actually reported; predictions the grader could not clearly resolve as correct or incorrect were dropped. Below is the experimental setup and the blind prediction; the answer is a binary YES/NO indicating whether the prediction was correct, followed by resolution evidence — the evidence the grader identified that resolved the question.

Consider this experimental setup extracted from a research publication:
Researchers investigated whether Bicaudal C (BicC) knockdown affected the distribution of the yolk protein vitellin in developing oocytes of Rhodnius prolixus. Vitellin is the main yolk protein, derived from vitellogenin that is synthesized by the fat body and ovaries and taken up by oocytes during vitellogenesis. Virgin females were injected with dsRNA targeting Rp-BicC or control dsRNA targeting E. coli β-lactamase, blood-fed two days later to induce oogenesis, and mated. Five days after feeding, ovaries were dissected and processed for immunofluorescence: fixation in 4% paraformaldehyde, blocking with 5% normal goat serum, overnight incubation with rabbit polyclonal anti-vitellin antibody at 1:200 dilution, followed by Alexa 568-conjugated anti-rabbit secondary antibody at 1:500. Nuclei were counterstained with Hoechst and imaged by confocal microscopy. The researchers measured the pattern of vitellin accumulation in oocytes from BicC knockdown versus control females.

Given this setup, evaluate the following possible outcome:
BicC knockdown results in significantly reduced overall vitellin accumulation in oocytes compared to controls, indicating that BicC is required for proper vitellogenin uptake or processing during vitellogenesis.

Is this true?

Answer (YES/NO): YES